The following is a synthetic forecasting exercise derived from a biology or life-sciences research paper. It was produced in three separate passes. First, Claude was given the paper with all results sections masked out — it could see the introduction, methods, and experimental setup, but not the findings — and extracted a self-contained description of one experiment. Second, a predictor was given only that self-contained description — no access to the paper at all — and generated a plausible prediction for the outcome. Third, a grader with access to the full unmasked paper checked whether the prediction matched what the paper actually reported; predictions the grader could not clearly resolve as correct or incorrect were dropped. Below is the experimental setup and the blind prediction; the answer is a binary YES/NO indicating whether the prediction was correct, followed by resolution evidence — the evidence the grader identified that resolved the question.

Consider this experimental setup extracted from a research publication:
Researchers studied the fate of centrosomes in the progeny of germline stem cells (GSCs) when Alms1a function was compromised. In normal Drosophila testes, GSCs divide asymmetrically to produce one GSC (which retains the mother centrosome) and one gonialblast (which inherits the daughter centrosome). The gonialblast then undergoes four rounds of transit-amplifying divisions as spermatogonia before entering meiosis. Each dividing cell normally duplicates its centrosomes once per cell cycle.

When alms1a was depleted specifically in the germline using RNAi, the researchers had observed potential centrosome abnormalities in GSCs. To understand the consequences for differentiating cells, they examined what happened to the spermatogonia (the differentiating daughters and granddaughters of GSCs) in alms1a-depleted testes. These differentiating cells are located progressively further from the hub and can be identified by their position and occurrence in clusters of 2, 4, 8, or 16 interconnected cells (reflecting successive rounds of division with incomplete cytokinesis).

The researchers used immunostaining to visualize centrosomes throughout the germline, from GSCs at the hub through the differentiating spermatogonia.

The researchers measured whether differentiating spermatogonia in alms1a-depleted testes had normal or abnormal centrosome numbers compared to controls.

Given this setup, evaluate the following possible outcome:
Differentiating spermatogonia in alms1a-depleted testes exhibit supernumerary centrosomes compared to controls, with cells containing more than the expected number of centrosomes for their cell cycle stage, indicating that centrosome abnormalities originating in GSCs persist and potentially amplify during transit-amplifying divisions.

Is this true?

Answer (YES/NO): NO